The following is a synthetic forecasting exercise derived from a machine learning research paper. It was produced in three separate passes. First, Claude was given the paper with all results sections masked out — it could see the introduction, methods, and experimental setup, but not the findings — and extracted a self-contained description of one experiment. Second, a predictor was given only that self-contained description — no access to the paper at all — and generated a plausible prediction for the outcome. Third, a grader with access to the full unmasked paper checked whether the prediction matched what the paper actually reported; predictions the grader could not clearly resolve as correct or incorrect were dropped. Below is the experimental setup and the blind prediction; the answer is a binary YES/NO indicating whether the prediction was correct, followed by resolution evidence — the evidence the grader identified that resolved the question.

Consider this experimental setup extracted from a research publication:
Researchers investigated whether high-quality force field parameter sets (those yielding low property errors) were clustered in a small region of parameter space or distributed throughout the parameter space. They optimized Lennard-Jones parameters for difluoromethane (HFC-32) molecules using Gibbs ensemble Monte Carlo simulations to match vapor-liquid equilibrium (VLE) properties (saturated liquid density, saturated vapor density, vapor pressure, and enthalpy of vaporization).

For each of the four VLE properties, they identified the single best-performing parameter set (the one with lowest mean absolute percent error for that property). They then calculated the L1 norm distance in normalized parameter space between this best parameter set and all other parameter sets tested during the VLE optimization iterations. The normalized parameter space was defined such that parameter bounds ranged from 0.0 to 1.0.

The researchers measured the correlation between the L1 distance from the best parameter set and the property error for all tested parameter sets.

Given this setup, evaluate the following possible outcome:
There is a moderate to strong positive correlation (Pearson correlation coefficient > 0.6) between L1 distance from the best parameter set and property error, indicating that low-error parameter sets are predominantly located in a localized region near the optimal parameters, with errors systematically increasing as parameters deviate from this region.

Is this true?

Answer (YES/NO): NO